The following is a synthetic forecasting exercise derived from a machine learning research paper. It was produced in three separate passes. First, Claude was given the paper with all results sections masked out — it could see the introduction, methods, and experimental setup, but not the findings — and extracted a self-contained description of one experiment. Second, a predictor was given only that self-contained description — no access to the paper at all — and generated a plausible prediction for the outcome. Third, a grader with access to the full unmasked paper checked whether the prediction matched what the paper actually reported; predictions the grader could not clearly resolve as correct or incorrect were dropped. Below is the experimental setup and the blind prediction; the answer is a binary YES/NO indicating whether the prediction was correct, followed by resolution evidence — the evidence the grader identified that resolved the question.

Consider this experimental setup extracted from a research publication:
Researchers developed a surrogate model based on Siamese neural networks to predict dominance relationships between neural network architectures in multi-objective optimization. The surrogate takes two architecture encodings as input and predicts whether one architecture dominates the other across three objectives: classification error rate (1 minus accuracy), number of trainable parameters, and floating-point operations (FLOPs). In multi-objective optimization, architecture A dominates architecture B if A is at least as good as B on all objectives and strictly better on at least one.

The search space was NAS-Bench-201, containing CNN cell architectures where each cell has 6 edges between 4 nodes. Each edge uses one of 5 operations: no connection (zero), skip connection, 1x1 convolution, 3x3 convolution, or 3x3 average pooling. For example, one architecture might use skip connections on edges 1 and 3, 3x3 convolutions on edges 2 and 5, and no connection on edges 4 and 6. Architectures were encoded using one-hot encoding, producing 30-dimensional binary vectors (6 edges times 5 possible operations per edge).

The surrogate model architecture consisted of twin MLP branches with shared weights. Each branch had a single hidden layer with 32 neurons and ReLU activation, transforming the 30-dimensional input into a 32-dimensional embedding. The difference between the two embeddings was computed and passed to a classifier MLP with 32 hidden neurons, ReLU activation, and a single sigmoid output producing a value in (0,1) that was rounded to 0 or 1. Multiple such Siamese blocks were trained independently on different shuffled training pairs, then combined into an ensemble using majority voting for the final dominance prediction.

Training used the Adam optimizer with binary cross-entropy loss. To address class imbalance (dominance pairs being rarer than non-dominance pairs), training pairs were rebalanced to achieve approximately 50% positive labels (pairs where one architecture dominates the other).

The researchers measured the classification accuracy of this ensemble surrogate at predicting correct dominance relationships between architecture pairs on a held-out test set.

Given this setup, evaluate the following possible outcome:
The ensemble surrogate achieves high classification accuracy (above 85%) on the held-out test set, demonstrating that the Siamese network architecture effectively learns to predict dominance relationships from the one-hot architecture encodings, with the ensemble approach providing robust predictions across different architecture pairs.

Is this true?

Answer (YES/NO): YES